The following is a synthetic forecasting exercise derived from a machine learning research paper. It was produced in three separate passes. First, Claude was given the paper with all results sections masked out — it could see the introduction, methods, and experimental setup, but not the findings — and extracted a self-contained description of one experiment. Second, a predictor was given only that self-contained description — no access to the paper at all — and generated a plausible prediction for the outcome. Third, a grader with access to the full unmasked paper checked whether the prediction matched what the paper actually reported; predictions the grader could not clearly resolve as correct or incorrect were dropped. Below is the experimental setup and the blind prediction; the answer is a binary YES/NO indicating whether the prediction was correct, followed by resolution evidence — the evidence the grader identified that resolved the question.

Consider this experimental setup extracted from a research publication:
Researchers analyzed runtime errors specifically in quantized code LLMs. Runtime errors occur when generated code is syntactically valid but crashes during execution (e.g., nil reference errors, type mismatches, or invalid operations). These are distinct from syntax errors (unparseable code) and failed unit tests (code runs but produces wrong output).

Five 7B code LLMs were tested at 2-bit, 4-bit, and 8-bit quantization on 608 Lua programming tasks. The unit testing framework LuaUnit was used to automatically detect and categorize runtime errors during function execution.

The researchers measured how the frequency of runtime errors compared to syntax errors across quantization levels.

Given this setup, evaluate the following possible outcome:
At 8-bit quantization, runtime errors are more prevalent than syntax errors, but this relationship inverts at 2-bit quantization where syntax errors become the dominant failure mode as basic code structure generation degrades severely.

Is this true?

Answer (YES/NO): NO